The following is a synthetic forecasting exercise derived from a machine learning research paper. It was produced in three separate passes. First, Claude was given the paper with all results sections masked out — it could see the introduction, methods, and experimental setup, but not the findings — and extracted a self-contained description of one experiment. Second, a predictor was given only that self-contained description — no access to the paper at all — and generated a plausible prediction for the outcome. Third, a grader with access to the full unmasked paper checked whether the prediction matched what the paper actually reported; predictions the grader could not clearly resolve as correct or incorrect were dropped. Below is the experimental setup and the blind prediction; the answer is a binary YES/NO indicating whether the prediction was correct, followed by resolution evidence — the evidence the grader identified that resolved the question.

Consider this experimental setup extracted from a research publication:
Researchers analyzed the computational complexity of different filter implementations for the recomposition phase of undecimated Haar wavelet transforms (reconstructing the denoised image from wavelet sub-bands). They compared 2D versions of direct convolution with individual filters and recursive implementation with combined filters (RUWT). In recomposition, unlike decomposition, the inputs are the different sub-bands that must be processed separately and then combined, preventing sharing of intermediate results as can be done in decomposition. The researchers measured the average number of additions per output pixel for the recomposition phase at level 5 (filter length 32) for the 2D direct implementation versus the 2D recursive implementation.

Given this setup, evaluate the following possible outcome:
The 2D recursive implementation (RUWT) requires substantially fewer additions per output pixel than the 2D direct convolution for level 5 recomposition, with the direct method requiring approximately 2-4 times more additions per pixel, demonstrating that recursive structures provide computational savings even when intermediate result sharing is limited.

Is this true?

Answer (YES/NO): NO